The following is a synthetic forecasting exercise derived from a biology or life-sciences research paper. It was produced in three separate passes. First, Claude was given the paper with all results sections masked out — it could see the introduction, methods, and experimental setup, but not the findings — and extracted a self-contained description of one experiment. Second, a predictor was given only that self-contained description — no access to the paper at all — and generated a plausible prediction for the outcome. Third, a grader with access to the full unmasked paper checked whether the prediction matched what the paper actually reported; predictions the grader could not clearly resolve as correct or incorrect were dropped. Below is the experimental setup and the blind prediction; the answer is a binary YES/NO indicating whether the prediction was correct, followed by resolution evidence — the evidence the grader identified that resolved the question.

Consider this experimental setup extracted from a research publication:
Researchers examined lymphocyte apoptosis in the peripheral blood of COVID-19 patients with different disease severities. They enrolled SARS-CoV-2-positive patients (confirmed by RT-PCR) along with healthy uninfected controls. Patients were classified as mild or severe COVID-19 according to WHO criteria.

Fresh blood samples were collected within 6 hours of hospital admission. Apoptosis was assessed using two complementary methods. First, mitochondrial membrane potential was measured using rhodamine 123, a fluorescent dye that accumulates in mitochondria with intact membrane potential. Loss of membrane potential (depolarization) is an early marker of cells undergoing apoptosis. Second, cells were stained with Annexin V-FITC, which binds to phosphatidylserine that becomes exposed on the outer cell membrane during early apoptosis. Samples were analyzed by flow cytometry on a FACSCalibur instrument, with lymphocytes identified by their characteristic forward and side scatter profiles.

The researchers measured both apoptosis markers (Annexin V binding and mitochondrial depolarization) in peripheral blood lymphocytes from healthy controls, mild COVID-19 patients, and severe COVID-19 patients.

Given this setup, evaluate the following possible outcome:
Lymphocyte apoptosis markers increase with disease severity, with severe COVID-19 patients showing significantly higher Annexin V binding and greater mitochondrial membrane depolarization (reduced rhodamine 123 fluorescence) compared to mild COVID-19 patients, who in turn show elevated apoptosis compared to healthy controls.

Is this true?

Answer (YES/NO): NO